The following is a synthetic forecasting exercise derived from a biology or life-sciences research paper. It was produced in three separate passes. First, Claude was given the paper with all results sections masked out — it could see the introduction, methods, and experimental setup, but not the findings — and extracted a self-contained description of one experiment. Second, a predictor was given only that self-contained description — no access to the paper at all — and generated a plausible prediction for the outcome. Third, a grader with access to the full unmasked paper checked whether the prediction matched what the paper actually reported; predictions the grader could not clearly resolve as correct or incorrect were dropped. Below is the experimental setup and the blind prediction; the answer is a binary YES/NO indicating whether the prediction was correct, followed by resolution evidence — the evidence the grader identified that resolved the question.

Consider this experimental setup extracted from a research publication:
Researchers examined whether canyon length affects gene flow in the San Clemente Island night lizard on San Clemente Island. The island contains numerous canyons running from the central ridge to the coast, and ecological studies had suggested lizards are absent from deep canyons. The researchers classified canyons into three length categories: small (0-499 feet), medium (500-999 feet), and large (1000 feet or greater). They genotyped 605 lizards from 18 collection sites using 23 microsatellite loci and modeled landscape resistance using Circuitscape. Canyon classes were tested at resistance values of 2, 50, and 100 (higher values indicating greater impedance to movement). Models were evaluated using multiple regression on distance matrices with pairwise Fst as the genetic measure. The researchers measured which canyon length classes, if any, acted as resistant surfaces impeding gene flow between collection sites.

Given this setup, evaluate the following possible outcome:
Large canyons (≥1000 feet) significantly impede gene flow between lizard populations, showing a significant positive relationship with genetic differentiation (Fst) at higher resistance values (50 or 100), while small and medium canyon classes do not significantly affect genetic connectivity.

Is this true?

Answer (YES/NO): NO